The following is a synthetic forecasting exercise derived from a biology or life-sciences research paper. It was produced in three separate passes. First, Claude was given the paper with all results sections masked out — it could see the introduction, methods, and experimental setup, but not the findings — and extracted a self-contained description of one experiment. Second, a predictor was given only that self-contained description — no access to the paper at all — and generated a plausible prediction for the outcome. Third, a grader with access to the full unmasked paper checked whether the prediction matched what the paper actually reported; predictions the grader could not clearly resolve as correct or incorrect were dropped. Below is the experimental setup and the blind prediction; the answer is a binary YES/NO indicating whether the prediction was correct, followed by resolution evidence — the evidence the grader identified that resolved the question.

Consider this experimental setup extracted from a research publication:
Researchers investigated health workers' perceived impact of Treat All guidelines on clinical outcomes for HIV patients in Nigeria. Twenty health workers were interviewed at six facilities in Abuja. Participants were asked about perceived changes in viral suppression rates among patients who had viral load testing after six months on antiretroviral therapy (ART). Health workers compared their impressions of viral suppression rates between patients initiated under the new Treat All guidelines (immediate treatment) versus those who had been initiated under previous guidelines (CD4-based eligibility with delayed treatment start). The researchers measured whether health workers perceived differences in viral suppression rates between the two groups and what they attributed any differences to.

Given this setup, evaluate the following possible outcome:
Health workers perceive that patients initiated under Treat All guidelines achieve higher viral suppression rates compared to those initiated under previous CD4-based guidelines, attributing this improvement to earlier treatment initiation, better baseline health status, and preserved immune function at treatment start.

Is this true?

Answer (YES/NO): YES